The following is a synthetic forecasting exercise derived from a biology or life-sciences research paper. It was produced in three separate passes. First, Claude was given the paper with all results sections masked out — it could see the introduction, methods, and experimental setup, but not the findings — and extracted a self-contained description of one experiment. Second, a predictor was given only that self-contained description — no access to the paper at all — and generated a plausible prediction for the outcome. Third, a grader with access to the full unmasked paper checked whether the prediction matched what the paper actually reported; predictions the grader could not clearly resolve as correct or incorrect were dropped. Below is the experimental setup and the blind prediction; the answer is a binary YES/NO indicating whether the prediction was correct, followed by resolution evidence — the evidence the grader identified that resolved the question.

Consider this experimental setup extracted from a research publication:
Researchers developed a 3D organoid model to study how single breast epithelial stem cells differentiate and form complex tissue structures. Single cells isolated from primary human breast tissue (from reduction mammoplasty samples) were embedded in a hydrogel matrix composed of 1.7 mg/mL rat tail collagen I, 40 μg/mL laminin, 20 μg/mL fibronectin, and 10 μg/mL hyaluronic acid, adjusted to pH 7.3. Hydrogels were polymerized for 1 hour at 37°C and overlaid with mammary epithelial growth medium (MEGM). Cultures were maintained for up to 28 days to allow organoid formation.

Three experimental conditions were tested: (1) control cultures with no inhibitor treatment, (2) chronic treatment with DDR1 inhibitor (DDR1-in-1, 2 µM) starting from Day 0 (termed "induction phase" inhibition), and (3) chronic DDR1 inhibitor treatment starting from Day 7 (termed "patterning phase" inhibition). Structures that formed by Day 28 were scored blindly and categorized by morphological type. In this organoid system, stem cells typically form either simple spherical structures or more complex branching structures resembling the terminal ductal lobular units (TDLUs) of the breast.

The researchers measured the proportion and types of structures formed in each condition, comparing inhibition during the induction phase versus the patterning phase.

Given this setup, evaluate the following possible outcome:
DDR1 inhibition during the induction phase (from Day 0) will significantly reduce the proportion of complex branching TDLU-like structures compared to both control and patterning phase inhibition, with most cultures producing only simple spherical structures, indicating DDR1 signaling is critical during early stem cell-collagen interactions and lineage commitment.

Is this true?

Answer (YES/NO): NO